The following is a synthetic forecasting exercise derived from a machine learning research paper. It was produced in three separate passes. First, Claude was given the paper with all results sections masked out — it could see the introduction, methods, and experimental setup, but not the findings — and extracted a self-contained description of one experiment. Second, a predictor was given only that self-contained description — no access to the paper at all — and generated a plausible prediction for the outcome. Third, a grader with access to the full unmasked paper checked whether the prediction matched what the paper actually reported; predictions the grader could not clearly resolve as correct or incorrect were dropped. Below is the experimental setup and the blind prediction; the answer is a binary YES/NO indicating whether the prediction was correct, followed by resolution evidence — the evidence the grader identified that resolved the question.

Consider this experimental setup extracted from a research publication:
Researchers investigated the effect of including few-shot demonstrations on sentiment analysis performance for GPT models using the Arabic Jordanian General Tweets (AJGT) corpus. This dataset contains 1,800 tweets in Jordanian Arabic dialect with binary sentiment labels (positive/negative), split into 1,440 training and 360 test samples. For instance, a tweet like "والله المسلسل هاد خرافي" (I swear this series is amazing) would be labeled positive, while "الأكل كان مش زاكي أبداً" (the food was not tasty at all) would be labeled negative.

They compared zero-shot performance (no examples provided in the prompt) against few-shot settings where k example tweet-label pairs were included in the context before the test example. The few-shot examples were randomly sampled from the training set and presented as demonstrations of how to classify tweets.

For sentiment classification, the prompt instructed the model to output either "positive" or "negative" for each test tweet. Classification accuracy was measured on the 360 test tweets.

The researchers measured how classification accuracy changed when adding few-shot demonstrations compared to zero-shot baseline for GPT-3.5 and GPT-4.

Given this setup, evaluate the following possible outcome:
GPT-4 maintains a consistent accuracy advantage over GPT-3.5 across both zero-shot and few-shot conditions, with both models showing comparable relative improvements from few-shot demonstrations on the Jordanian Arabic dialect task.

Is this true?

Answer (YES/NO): NO